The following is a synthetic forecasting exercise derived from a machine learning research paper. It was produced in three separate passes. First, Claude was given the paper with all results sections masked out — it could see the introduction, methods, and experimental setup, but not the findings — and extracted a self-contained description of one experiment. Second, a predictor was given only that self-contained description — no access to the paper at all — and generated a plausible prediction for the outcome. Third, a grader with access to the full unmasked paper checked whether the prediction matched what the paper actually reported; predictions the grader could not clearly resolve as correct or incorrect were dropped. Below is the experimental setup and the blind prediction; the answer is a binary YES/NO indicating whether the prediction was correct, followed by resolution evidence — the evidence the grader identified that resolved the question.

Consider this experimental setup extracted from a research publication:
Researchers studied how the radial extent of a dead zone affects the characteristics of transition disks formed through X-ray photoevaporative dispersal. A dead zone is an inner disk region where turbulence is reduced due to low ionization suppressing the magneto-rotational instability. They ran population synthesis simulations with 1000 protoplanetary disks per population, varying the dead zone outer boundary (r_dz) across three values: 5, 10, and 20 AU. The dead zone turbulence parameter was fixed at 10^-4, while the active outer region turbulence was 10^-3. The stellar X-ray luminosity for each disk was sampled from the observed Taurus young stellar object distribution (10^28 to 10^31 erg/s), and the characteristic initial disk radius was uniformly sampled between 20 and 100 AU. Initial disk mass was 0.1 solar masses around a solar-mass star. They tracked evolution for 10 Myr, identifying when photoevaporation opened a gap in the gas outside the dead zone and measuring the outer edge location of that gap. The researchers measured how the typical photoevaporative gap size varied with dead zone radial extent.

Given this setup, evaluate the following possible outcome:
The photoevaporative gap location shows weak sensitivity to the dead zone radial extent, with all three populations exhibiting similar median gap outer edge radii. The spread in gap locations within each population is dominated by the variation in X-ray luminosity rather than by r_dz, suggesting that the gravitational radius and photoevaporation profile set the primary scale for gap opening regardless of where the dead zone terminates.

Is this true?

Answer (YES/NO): NO